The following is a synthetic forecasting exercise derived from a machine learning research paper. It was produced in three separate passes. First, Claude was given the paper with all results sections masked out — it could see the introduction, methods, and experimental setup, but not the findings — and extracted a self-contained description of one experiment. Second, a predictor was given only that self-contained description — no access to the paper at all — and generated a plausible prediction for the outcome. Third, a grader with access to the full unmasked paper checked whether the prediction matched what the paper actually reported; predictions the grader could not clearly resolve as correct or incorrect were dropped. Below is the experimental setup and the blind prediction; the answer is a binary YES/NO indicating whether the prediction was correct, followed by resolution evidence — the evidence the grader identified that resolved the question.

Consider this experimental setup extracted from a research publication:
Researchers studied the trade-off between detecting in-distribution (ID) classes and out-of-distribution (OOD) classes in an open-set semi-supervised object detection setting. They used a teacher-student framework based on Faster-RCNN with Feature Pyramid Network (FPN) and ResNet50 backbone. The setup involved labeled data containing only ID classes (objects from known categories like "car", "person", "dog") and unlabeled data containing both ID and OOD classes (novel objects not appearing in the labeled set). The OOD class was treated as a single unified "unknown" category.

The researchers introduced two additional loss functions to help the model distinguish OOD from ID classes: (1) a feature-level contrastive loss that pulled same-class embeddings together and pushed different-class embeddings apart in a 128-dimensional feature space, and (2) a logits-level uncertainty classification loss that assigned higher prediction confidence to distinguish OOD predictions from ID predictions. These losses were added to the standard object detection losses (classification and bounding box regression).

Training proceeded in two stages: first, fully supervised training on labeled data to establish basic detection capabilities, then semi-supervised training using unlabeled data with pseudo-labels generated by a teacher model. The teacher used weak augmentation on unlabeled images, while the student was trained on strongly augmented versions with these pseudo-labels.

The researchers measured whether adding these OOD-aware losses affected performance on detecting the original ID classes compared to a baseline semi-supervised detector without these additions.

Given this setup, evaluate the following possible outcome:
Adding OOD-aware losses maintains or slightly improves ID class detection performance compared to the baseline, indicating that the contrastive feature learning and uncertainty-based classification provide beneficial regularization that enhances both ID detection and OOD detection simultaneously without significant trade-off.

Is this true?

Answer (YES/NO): YES